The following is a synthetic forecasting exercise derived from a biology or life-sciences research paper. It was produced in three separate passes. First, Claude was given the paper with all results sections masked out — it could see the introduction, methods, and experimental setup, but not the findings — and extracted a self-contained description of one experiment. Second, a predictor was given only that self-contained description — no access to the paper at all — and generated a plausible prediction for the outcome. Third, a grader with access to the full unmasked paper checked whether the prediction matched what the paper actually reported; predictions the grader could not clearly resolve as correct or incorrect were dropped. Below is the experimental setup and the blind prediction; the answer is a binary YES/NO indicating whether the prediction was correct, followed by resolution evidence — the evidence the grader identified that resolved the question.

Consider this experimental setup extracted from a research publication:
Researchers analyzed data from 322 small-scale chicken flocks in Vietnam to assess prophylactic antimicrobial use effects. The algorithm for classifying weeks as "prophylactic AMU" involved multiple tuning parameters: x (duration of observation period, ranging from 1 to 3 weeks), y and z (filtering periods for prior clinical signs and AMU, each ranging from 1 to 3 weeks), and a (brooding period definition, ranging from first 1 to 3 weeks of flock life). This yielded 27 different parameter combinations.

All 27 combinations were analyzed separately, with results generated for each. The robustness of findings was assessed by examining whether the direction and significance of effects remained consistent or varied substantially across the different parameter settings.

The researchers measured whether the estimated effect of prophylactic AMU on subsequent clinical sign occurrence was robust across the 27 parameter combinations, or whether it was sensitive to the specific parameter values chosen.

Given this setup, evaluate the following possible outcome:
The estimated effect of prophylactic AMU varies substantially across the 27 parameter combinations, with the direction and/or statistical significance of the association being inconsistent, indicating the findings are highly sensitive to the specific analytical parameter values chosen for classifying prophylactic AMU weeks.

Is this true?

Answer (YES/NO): NO